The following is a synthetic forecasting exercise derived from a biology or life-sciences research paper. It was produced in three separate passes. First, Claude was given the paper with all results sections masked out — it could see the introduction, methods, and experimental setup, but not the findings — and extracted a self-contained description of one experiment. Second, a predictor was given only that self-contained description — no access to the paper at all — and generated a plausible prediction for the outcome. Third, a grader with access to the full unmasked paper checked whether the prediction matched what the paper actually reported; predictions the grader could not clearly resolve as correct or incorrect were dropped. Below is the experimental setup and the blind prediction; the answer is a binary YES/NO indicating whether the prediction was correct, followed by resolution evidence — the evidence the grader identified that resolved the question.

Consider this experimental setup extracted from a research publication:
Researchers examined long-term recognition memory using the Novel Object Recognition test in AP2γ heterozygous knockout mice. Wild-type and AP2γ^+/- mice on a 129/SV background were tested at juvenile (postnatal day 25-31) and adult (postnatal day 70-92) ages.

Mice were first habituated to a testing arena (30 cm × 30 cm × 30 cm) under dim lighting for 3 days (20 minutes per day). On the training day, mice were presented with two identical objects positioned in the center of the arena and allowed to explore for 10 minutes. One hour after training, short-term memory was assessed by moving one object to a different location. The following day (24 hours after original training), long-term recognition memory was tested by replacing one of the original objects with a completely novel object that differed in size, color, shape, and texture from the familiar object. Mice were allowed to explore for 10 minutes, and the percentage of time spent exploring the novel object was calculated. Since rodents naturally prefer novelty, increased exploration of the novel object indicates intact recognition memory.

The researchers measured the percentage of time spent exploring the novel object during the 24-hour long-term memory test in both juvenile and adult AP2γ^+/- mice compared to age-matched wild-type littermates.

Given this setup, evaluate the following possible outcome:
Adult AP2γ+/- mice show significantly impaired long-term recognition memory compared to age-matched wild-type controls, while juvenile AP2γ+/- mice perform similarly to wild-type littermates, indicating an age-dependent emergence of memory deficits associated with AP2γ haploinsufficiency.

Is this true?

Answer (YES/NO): NO